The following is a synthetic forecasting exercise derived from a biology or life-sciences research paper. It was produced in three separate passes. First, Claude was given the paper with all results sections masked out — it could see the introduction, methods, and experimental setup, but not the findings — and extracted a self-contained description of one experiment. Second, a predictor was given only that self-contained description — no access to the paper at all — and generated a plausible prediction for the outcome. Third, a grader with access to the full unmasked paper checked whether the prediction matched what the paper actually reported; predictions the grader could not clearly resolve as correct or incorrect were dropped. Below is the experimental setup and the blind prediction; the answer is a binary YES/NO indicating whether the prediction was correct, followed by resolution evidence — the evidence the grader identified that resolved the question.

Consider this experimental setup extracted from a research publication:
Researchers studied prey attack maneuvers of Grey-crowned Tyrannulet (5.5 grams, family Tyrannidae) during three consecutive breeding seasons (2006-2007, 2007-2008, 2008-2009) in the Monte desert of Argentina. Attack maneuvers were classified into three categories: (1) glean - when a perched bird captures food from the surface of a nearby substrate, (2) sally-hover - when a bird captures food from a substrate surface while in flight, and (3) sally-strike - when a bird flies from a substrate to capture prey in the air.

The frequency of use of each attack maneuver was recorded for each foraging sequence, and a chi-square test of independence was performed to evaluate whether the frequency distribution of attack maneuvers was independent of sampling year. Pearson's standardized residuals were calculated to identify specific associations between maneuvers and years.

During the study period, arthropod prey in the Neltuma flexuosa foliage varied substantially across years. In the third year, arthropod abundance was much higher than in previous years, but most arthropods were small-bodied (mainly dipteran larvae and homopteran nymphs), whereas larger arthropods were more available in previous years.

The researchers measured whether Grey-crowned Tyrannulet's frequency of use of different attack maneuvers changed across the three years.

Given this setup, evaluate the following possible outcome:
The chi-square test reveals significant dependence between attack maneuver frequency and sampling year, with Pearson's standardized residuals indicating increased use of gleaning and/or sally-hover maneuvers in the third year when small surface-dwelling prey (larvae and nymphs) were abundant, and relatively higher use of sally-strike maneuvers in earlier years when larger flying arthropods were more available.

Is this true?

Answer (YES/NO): NO